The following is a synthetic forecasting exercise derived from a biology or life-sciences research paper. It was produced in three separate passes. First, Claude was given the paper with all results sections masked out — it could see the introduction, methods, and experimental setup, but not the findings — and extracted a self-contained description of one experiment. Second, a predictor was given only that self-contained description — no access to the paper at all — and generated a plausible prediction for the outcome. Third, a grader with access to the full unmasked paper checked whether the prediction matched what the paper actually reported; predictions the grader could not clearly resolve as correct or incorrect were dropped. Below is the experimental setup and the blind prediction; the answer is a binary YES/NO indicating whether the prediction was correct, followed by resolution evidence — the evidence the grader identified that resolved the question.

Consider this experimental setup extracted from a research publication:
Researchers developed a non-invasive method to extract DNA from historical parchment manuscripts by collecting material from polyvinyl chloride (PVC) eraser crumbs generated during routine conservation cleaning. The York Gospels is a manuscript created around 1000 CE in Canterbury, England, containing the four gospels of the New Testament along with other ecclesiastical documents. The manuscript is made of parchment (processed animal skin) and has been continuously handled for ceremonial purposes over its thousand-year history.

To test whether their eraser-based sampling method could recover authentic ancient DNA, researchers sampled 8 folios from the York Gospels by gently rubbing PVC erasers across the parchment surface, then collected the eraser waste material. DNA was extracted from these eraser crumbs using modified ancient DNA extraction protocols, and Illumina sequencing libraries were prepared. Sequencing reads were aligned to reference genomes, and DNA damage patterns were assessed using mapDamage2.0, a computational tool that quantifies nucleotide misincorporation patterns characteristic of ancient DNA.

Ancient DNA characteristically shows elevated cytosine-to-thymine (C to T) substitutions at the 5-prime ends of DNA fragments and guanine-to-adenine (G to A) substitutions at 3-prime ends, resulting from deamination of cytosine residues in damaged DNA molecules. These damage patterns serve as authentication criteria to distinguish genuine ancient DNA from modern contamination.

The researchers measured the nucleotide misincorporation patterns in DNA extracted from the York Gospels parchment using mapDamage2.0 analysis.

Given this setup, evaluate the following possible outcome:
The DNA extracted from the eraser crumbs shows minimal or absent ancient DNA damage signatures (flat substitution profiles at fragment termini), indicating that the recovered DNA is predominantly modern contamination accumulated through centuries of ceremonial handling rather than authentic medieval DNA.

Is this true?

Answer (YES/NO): NO